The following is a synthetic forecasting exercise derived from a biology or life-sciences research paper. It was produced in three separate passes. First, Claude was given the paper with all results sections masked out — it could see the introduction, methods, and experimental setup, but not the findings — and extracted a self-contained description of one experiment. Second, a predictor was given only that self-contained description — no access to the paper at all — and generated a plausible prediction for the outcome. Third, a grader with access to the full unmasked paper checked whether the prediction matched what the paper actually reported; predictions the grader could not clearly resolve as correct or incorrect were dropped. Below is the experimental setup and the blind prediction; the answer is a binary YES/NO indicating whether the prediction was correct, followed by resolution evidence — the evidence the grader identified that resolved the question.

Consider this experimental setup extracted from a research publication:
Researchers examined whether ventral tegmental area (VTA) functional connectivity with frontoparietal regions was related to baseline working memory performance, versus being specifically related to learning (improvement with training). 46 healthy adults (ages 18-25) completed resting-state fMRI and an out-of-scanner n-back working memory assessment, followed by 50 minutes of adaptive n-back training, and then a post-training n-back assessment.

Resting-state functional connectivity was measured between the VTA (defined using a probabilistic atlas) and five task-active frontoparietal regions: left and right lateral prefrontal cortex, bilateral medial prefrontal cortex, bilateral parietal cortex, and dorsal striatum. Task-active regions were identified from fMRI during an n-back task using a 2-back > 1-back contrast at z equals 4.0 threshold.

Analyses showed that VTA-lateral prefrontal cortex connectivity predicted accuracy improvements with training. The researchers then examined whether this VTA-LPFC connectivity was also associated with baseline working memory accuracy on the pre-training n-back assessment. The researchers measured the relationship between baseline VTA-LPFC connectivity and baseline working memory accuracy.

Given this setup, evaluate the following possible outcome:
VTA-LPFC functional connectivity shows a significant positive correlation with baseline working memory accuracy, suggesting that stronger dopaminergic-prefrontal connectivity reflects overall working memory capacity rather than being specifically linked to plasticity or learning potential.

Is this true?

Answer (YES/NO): NO